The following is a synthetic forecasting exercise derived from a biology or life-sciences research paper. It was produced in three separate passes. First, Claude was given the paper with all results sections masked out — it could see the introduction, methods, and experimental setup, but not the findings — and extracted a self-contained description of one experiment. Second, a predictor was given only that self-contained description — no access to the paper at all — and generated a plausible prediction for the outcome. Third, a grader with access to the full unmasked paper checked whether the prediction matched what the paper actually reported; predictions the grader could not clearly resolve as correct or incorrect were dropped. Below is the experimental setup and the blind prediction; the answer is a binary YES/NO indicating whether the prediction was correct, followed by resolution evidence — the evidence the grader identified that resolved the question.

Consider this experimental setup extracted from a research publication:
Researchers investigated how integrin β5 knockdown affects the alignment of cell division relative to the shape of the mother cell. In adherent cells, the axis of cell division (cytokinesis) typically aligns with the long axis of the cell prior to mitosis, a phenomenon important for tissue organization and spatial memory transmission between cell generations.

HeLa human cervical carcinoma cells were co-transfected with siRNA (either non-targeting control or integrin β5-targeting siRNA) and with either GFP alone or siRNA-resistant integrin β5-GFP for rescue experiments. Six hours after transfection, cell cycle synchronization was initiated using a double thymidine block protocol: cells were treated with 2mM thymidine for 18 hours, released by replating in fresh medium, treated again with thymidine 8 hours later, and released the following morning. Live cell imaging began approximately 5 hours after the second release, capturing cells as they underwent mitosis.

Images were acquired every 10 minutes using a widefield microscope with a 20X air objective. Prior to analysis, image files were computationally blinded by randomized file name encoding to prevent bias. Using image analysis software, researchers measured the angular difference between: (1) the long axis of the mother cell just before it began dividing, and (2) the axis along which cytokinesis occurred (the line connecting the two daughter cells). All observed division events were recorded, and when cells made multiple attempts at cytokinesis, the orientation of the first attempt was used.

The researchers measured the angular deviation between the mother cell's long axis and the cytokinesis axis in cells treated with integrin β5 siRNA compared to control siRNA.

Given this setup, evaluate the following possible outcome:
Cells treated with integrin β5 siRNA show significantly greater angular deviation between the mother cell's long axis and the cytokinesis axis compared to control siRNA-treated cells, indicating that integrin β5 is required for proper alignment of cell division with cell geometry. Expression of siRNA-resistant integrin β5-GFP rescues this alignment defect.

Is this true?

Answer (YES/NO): YES